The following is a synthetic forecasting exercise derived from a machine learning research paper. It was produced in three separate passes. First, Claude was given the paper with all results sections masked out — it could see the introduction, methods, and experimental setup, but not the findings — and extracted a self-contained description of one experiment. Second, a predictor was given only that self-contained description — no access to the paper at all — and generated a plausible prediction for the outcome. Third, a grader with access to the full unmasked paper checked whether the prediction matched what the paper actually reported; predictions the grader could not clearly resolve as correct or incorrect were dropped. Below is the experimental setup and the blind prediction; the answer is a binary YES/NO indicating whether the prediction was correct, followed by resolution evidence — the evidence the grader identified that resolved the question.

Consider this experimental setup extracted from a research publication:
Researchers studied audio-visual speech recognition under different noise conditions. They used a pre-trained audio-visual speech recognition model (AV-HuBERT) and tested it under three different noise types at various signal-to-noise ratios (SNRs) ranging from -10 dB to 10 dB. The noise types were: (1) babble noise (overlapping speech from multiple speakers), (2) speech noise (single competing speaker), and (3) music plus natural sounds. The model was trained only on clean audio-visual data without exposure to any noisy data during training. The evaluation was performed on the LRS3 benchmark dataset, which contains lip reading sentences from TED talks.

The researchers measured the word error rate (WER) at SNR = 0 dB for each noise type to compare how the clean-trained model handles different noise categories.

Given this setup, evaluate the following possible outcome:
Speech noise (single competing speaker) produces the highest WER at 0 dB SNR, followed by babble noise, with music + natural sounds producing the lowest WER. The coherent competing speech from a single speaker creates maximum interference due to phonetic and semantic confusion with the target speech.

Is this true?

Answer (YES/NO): YES